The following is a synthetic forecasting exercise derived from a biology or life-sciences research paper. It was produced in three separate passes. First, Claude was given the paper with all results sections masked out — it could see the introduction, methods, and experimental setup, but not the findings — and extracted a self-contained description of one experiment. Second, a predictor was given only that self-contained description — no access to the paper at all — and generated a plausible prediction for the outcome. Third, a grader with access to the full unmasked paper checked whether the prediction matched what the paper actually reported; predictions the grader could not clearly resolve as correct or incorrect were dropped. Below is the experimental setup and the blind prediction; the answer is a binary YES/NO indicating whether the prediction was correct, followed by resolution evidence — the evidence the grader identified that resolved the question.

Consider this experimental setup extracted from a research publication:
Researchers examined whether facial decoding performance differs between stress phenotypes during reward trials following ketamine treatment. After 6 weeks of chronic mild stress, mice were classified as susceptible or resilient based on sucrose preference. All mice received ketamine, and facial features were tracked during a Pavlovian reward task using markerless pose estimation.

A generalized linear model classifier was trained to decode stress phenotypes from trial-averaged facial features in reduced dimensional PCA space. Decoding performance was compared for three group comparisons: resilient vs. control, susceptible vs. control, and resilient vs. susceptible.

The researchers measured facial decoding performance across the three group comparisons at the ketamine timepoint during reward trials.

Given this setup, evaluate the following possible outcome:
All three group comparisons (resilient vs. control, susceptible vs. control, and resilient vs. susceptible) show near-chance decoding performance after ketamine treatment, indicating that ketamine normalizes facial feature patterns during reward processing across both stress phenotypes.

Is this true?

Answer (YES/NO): NO